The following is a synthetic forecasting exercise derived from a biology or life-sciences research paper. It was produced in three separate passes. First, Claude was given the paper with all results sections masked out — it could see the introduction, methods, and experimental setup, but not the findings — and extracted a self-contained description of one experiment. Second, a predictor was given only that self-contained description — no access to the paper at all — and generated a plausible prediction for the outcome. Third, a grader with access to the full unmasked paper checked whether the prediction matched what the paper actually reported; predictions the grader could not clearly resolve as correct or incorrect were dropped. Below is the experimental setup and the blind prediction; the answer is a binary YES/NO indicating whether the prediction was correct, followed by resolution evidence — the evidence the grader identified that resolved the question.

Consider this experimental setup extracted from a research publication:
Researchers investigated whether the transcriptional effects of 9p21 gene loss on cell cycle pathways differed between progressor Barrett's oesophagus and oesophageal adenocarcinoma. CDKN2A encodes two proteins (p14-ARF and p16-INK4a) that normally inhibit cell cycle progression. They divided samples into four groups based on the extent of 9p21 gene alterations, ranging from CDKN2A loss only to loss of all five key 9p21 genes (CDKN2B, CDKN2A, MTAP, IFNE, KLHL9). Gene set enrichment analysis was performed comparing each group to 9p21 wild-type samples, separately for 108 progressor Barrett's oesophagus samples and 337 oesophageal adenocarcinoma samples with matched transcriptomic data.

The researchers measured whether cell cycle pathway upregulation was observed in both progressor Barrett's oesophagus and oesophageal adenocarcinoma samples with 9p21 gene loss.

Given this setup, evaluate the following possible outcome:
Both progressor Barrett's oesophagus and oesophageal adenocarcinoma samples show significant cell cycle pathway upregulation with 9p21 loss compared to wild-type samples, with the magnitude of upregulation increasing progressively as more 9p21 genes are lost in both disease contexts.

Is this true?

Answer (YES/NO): NO